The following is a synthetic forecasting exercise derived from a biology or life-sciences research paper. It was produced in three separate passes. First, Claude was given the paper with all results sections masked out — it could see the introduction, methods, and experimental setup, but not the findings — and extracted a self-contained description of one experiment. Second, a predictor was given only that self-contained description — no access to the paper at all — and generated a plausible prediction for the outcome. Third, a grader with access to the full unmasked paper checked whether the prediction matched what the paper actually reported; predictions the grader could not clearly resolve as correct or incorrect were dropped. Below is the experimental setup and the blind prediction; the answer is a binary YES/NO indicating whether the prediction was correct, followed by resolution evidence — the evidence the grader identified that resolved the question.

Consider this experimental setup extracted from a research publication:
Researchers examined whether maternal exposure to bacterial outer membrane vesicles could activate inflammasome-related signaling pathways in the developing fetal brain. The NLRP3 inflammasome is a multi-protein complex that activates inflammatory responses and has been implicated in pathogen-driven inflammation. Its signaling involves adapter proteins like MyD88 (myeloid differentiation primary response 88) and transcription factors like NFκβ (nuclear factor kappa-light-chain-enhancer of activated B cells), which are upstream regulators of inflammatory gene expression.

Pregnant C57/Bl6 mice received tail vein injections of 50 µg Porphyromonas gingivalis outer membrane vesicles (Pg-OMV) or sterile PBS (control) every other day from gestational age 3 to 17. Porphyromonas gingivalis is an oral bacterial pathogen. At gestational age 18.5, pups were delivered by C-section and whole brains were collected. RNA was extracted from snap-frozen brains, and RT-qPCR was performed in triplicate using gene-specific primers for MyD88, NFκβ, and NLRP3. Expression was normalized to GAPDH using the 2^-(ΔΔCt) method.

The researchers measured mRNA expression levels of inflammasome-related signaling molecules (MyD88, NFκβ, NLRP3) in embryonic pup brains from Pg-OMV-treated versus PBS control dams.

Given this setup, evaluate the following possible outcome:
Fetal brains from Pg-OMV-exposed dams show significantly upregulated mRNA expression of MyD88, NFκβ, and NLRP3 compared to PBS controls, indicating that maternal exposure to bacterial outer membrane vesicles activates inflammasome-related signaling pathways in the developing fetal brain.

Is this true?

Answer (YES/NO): NO